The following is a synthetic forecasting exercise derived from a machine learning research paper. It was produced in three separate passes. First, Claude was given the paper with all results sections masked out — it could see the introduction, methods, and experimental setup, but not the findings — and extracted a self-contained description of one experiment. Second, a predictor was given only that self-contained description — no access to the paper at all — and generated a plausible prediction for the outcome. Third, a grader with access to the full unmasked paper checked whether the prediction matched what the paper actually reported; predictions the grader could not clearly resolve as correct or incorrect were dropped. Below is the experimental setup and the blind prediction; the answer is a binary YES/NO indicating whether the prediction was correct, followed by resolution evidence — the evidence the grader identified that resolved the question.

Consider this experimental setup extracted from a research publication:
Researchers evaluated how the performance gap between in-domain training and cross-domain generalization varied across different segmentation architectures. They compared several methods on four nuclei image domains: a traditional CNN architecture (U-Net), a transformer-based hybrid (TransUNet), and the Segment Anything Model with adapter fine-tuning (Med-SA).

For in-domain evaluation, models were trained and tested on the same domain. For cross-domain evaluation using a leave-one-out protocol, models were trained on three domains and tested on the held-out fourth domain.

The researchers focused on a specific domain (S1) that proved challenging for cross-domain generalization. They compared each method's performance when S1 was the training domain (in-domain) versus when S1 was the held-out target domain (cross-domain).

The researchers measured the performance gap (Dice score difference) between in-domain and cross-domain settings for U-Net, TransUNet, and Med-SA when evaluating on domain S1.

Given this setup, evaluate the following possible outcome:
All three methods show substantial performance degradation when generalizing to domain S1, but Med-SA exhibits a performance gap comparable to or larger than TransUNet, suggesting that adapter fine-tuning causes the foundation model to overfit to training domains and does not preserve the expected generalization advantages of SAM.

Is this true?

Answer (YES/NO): NO